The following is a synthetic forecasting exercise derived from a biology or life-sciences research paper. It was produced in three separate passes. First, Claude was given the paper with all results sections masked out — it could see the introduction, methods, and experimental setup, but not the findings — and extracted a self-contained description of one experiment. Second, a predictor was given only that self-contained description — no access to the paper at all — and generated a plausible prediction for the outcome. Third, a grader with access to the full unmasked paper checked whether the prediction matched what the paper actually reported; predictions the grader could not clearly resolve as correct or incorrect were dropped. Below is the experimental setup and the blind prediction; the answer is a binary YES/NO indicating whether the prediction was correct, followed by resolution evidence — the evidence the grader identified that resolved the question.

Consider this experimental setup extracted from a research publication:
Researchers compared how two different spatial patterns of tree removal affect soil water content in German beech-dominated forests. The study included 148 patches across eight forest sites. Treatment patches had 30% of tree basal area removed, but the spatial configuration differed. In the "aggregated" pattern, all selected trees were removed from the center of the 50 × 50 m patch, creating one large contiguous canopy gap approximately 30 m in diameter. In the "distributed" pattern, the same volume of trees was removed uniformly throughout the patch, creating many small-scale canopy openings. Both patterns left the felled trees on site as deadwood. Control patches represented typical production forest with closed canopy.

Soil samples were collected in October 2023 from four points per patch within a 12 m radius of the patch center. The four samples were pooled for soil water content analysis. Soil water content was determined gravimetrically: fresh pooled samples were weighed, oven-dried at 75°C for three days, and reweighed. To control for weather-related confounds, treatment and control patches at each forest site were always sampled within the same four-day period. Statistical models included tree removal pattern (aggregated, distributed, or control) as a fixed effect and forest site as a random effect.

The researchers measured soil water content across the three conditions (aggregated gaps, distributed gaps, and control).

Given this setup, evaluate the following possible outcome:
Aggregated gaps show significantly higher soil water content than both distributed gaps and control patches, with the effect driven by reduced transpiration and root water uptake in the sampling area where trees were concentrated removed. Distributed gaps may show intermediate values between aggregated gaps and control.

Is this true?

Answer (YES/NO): NO